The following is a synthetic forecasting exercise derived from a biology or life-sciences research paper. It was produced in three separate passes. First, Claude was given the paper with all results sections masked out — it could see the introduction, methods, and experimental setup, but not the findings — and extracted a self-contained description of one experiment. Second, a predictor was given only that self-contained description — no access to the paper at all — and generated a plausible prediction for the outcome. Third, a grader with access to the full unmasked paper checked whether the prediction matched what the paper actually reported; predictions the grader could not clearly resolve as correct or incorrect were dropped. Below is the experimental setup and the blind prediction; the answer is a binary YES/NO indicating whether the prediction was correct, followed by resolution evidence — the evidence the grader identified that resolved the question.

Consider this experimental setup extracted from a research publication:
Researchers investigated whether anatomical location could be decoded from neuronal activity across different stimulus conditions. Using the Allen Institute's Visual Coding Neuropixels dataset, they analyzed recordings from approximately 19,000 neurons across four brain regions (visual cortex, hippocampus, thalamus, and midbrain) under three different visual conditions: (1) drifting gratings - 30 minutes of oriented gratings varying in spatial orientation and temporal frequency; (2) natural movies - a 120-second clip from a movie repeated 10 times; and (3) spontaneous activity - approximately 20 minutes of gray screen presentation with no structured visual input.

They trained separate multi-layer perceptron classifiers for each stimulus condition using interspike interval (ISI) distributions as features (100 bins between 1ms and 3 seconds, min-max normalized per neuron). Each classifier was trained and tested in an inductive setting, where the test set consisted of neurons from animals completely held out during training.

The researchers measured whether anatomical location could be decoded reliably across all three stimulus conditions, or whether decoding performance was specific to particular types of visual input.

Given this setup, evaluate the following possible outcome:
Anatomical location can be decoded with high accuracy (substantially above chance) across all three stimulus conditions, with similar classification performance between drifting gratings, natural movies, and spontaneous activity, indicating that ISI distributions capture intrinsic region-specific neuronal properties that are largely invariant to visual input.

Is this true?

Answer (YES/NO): NO